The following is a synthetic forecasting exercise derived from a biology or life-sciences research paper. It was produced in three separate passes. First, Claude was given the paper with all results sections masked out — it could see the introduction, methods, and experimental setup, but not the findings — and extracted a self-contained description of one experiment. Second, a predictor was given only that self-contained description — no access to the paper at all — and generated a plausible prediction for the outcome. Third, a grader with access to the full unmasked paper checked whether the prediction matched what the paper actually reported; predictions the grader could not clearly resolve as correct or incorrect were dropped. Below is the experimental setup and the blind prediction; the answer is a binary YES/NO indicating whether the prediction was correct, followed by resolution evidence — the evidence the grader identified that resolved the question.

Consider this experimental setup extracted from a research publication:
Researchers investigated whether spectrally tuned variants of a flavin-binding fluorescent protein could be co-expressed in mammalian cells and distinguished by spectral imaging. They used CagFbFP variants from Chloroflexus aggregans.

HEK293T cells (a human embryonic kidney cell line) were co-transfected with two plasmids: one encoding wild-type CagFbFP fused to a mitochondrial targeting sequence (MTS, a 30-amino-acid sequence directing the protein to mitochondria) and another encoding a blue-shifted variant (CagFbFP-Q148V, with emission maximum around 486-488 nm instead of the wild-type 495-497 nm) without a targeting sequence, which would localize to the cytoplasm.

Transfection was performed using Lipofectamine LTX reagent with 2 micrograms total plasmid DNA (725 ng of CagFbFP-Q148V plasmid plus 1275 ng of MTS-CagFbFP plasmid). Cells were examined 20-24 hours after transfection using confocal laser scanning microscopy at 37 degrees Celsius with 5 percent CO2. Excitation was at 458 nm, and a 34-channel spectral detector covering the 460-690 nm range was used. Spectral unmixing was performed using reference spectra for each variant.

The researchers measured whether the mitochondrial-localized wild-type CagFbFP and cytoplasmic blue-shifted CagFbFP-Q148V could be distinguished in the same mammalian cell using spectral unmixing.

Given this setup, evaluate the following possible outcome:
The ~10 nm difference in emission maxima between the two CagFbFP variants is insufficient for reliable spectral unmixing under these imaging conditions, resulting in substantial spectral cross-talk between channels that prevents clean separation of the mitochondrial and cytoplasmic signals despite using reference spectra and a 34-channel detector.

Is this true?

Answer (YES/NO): NO